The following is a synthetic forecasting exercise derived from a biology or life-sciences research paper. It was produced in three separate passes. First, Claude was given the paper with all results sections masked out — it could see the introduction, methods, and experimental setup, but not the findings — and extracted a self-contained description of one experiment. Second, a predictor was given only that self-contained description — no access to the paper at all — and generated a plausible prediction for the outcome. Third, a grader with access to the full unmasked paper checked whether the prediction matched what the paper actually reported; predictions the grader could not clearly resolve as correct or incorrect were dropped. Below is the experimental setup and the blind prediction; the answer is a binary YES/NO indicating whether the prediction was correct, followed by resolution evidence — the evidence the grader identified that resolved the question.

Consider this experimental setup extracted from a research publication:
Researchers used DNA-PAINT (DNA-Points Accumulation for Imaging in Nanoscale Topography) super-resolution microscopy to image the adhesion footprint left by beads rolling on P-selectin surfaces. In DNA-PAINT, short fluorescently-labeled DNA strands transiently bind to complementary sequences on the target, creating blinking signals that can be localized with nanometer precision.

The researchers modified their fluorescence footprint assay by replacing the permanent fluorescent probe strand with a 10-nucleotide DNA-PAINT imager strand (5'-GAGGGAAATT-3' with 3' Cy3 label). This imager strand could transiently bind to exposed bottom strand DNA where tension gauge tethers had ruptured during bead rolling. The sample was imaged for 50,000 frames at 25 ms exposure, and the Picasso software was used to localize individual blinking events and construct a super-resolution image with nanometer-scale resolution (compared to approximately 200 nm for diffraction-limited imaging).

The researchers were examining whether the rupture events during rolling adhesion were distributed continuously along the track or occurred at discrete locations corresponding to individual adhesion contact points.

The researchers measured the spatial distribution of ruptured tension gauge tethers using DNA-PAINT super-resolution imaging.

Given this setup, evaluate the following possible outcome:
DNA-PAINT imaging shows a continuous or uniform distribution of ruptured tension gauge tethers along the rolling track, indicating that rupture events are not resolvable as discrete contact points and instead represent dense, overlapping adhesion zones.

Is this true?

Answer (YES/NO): NO